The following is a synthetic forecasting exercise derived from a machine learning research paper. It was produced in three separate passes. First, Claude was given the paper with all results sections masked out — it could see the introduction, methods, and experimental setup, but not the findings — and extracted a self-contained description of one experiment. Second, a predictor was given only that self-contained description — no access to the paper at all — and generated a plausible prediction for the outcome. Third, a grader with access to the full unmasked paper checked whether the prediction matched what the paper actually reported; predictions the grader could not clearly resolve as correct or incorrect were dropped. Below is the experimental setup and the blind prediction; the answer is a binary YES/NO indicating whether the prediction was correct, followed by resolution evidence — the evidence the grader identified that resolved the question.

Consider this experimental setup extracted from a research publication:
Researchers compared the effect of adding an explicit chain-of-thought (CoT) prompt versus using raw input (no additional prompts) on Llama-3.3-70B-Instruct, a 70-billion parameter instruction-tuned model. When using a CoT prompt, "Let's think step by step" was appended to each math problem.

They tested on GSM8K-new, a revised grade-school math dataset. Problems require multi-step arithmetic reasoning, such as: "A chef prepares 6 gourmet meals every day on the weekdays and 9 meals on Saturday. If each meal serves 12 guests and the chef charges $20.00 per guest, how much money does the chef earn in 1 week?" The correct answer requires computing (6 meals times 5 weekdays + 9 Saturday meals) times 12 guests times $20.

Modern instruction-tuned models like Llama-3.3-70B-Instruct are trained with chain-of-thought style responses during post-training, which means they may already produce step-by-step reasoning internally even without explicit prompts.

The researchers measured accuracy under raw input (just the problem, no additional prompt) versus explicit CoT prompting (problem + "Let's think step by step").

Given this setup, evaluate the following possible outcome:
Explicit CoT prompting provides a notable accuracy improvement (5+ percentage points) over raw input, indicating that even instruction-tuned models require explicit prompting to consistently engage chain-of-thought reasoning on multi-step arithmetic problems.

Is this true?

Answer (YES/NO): NO